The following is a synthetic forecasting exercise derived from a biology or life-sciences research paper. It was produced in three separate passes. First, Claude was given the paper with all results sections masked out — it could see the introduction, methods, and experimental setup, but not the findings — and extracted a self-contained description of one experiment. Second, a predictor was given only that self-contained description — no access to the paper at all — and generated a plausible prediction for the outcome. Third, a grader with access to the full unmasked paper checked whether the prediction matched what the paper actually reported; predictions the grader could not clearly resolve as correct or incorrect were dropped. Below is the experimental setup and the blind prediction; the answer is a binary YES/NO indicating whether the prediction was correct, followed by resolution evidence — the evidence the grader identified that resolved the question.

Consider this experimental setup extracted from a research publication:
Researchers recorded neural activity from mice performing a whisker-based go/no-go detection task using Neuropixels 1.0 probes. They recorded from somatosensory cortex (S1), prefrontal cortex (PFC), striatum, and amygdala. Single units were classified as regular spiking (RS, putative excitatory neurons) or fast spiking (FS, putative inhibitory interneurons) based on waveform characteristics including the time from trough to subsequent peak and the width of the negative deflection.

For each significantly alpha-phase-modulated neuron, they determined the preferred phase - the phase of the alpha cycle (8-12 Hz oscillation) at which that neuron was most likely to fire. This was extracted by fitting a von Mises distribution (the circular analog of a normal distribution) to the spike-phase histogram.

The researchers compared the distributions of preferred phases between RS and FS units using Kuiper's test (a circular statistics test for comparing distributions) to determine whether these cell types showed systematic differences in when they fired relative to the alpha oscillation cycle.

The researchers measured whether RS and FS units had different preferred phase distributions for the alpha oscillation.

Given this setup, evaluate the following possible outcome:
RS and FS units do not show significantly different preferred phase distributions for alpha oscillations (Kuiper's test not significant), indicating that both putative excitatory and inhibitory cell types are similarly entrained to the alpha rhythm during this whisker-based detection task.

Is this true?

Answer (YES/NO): NO